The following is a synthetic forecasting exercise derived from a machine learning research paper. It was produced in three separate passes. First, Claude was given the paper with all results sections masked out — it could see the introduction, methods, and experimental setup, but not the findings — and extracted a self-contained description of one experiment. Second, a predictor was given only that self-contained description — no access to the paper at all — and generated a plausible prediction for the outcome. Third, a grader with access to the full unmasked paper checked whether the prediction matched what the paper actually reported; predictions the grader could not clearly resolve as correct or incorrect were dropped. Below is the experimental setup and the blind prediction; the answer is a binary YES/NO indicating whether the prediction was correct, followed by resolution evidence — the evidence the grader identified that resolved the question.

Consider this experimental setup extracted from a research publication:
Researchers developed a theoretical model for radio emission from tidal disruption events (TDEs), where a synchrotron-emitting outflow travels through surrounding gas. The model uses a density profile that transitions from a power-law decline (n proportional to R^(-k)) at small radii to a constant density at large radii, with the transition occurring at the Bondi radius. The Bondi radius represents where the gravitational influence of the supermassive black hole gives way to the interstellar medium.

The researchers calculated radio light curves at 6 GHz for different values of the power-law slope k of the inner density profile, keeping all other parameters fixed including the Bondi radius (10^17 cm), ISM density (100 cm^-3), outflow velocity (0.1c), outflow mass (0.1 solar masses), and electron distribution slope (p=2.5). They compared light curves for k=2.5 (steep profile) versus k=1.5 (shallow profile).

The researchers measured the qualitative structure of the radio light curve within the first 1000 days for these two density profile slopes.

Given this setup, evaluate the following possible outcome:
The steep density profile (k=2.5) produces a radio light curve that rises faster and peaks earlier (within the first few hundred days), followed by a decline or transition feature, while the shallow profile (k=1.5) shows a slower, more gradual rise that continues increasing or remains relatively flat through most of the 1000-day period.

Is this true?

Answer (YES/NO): YES